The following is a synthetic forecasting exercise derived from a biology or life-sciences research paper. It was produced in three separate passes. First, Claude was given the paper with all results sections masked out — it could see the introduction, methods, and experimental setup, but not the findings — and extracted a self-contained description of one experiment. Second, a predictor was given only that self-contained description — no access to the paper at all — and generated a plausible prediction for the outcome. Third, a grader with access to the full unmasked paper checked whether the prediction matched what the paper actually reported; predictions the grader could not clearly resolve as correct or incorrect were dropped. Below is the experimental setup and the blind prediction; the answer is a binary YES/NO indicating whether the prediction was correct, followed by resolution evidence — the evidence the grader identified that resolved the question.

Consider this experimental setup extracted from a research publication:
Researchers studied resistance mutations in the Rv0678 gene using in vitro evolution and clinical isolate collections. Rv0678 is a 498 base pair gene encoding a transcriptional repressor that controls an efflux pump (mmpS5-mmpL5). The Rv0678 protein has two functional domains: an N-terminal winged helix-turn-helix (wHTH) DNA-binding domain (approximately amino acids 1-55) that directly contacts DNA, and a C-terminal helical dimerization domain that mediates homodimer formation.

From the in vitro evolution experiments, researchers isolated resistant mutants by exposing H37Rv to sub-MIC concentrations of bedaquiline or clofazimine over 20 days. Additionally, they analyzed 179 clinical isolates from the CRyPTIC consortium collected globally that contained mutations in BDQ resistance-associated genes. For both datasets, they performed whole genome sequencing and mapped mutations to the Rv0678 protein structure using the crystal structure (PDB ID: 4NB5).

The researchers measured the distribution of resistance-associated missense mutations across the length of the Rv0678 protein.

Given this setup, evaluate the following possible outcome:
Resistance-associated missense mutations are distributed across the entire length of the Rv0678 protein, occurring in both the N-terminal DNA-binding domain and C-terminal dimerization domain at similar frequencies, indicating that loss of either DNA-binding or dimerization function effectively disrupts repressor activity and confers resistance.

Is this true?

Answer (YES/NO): YES